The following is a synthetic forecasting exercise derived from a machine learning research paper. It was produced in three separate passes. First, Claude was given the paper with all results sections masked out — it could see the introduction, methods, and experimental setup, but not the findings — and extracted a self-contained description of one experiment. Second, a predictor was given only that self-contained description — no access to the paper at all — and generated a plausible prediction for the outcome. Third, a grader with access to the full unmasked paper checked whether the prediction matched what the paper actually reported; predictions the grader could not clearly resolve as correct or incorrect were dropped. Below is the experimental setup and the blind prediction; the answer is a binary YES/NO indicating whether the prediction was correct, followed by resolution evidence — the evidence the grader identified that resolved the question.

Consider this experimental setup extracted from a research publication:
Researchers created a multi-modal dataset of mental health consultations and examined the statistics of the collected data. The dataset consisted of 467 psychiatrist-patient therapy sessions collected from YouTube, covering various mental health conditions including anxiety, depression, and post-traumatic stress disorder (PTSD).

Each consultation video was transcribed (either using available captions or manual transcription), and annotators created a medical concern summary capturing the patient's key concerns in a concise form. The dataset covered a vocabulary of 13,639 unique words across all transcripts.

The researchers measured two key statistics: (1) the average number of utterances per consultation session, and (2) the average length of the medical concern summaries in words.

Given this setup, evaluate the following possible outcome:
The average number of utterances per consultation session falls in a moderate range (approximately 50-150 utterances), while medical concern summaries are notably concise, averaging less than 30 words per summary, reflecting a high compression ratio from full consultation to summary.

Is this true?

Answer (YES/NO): NO